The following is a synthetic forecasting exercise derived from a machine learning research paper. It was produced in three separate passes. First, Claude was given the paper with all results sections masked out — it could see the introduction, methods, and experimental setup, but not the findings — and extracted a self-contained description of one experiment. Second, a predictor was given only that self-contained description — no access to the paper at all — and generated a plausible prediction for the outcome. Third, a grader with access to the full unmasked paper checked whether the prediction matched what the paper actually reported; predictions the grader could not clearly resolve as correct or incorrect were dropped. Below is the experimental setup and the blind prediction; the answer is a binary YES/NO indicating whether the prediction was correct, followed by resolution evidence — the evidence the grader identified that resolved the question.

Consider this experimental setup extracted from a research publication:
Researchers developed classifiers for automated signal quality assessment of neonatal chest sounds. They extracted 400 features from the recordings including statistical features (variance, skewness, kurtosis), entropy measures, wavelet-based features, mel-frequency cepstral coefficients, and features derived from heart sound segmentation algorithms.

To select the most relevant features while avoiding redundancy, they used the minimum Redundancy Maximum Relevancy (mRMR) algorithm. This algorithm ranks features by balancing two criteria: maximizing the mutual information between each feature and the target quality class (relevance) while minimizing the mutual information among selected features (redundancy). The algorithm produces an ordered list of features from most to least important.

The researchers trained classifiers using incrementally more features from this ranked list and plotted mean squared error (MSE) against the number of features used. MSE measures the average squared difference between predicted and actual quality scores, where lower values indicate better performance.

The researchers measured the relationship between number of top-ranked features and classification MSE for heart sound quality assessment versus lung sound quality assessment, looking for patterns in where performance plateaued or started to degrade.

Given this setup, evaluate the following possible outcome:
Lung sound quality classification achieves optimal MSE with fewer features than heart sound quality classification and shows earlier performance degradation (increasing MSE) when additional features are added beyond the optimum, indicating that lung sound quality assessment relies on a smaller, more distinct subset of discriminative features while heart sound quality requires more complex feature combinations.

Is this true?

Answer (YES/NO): NO